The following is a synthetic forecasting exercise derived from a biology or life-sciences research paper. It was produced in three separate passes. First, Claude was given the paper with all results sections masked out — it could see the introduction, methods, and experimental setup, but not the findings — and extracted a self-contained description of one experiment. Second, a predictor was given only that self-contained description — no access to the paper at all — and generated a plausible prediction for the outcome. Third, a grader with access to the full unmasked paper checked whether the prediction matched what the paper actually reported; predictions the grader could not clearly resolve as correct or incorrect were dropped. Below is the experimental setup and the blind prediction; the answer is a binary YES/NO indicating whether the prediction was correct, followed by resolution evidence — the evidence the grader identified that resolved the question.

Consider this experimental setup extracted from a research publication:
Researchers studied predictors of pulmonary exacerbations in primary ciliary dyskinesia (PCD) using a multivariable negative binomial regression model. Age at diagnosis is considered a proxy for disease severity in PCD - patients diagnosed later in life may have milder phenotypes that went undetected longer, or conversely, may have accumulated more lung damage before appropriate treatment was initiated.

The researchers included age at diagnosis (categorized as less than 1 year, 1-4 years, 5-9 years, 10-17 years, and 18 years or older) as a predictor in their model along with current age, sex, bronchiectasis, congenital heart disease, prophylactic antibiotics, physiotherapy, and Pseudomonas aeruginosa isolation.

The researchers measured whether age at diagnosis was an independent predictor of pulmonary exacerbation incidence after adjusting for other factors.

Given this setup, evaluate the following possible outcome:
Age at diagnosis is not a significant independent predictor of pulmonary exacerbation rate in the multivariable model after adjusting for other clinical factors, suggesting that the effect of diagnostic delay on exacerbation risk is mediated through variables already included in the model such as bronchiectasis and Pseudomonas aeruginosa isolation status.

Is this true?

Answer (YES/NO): YES